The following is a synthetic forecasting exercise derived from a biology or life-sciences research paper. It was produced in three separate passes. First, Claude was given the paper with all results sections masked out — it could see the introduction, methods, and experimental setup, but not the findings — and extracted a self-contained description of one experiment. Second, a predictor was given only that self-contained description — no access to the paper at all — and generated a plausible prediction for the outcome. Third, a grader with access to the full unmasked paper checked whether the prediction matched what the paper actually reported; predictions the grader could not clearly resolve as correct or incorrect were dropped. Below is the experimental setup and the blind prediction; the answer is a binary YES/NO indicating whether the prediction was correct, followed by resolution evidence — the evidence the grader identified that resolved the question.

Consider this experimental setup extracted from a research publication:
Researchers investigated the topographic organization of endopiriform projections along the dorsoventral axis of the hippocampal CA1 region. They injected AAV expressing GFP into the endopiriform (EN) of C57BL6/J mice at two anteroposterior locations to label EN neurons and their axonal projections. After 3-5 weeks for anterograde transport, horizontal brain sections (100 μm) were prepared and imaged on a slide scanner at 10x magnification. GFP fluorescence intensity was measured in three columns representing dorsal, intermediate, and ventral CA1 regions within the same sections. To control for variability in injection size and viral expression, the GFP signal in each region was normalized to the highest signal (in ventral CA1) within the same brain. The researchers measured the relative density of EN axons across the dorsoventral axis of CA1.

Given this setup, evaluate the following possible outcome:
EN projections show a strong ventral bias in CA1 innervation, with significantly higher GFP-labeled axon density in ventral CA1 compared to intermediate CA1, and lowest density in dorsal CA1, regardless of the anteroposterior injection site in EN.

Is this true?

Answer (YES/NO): YES